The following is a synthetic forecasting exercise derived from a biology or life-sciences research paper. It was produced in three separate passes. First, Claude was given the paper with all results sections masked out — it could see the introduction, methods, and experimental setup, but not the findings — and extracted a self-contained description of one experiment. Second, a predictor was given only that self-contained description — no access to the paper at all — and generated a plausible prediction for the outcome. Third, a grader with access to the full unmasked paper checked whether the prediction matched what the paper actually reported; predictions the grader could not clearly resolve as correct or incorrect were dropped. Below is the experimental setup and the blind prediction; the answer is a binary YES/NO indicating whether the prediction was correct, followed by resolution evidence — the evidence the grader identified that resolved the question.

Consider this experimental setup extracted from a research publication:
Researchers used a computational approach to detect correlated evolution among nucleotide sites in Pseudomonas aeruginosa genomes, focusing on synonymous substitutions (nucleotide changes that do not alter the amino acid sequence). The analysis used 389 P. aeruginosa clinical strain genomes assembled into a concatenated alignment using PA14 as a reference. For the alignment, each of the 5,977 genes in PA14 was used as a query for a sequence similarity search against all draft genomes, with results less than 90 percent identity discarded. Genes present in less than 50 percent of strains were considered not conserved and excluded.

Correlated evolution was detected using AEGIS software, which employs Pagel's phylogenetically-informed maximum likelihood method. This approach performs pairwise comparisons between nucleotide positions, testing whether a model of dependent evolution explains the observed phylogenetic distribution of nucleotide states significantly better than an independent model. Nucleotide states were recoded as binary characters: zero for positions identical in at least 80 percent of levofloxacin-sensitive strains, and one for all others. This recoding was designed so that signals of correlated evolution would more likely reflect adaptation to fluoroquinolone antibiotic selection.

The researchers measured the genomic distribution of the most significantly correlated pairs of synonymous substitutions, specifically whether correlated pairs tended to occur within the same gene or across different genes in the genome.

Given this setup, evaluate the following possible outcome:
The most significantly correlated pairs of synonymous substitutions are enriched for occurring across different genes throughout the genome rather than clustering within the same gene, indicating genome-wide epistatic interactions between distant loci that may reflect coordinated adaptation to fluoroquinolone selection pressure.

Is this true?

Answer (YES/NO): NO